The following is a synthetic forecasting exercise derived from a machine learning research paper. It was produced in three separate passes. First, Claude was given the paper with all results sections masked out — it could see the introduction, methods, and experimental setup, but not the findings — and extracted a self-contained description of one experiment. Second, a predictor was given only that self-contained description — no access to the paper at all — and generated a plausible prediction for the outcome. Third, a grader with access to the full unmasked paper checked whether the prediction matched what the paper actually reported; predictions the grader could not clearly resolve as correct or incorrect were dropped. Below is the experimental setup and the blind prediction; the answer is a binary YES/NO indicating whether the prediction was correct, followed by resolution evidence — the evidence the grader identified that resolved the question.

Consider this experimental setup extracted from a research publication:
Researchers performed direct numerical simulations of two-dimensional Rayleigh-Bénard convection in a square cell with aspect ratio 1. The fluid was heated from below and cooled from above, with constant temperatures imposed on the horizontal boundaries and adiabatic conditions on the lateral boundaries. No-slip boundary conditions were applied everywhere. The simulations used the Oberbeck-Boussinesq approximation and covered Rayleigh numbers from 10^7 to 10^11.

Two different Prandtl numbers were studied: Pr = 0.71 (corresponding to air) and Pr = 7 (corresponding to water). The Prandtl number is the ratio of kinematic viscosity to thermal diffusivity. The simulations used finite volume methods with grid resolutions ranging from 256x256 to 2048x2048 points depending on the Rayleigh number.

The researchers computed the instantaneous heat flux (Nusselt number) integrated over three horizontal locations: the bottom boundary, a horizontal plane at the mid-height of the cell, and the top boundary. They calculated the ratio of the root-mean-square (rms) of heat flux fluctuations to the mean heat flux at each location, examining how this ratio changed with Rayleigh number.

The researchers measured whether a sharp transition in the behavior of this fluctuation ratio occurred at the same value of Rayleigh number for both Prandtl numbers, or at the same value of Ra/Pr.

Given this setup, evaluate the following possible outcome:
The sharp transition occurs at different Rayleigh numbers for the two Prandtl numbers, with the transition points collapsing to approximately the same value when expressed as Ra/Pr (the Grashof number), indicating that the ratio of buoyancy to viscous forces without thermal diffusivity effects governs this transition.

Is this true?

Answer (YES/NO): YES